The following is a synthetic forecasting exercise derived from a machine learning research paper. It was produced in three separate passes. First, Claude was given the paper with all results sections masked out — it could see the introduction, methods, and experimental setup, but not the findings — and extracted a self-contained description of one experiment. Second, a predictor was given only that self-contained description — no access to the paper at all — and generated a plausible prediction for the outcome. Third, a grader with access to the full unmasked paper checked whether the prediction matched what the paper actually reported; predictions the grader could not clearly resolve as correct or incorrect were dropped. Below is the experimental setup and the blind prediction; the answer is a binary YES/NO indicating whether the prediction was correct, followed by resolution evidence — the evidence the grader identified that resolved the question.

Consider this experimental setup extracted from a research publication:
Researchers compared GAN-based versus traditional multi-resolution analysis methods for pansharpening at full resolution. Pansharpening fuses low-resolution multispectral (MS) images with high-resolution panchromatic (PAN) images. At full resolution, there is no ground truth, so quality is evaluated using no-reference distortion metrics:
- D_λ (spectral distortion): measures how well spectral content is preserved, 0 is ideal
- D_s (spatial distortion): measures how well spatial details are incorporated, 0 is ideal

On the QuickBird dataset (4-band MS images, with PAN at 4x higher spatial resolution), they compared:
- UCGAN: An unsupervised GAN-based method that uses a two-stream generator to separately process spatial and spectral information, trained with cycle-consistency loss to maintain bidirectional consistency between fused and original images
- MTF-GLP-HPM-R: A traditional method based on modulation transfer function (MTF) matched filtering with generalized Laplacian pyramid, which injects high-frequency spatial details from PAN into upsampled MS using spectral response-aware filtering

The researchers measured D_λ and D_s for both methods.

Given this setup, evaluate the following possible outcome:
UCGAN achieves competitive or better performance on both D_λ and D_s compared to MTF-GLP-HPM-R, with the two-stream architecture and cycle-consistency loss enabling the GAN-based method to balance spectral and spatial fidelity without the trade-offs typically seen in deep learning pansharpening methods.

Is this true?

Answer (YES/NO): YES